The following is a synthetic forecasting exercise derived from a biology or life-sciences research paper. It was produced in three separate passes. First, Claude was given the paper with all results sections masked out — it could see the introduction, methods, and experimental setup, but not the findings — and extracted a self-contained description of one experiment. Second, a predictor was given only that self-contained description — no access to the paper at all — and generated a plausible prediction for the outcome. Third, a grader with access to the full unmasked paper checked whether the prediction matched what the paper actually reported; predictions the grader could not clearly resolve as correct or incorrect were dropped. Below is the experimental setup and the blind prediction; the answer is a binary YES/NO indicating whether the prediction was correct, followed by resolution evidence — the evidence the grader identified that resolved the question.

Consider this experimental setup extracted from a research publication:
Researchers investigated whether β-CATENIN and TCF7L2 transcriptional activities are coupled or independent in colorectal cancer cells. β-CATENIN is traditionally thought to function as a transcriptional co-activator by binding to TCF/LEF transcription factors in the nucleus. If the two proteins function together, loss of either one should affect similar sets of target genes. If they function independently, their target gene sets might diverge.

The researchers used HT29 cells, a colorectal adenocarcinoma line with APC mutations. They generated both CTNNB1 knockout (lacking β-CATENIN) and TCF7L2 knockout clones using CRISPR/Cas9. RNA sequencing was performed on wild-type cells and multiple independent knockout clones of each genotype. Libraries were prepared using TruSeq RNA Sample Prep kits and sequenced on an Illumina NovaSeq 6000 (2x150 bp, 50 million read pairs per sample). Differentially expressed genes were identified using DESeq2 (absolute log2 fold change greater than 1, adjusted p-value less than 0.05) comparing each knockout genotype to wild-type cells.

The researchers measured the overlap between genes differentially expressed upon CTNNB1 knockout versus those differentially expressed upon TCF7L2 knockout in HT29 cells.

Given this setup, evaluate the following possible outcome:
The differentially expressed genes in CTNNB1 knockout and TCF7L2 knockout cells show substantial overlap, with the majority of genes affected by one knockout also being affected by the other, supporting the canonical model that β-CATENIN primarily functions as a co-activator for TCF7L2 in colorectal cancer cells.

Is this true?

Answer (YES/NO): NO